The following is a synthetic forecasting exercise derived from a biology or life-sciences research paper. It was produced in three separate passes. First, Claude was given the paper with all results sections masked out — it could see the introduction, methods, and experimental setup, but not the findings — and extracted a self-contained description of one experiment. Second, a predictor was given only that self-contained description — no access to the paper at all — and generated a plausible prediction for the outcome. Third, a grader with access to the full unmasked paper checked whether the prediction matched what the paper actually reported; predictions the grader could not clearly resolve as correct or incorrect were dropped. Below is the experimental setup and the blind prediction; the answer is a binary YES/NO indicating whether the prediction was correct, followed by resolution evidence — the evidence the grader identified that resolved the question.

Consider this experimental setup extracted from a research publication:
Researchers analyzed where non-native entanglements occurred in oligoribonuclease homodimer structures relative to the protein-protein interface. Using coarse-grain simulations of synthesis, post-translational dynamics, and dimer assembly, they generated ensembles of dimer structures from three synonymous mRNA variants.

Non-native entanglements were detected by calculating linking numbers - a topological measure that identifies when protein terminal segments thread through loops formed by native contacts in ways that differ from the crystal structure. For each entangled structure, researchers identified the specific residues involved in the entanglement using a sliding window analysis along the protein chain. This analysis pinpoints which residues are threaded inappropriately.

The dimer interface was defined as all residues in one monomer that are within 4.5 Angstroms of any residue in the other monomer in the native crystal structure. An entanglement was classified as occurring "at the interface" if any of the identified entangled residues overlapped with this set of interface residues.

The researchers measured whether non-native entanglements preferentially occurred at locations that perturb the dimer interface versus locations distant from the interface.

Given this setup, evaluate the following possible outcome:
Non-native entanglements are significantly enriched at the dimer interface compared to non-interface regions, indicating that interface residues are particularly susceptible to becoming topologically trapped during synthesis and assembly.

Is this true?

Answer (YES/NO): YES